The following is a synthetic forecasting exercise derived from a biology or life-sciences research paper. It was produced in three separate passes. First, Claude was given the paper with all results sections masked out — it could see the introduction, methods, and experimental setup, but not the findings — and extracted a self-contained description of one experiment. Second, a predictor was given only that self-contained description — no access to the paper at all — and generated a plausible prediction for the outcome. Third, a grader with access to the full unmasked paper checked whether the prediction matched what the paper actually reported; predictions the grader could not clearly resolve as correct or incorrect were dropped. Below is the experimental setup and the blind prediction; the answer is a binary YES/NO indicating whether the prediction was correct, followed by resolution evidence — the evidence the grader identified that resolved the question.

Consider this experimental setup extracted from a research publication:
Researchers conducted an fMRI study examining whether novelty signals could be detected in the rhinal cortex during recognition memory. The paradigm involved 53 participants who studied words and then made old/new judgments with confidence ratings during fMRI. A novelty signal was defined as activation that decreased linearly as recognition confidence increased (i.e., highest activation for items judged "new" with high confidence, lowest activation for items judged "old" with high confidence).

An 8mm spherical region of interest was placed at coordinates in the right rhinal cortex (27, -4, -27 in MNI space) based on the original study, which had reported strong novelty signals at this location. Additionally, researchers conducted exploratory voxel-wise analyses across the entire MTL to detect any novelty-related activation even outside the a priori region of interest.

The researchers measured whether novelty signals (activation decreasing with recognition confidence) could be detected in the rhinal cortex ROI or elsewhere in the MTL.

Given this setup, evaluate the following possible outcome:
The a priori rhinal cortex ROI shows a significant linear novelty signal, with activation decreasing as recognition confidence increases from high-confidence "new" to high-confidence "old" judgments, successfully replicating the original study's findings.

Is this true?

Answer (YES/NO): NO